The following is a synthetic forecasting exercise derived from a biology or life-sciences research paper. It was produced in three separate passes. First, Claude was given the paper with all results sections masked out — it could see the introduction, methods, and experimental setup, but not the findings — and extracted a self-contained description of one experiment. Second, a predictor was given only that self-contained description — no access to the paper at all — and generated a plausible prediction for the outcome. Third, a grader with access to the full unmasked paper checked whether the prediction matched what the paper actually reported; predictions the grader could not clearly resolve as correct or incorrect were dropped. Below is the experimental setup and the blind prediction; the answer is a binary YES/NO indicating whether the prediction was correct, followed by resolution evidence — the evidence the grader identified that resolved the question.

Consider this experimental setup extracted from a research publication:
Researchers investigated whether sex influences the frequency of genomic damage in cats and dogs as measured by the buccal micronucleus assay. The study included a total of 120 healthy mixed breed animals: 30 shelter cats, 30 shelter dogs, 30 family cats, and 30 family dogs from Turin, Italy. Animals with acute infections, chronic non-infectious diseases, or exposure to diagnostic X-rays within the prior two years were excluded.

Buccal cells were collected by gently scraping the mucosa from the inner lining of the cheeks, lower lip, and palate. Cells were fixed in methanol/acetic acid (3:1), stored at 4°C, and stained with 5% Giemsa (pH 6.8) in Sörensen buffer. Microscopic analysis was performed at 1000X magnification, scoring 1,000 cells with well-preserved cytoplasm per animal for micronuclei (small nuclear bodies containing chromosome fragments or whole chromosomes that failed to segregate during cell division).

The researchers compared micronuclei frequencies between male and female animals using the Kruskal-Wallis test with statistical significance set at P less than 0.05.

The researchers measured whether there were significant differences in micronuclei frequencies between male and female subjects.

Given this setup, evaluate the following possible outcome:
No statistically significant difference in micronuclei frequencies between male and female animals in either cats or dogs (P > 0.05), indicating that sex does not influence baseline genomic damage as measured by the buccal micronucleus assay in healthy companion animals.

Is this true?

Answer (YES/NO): YES